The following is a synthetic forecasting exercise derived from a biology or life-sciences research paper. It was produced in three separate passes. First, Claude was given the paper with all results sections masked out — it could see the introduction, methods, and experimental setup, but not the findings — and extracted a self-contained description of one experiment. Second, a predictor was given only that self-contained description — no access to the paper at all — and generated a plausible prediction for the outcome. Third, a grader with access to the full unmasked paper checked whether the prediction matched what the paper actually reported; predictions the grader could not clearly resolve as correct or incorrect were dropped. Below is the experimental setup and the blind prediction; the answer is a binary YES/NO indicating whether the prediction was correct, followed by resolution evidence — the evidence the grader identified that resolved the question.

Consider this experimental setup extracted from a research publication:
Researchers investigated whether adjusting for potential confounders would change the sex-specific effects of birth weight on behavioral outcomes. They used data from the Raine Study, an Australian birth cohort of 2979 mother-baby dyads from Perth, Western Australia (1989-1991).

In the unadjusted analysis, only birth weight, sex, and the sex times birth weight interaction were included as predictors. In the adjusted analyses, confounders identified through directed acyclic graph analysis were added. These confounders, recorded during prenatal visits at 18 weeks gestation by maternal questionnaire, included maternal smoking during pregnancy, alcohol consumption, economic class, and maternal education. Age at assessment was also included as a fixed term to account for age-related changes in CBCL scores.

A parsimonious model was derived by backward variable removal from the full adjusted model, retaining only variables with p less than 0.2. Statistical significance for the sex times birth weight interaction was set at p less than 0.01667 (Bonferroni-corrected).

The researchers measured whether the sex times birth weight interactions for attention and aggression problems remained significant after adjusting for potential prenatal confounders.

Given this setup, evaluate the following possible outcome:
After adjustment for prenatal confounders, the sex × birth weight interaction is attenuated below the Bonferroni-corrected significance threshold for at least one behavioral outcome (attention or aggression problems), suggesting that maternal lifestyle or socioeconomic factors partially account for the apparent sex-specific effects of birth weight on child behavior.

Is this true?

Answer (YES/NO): YES